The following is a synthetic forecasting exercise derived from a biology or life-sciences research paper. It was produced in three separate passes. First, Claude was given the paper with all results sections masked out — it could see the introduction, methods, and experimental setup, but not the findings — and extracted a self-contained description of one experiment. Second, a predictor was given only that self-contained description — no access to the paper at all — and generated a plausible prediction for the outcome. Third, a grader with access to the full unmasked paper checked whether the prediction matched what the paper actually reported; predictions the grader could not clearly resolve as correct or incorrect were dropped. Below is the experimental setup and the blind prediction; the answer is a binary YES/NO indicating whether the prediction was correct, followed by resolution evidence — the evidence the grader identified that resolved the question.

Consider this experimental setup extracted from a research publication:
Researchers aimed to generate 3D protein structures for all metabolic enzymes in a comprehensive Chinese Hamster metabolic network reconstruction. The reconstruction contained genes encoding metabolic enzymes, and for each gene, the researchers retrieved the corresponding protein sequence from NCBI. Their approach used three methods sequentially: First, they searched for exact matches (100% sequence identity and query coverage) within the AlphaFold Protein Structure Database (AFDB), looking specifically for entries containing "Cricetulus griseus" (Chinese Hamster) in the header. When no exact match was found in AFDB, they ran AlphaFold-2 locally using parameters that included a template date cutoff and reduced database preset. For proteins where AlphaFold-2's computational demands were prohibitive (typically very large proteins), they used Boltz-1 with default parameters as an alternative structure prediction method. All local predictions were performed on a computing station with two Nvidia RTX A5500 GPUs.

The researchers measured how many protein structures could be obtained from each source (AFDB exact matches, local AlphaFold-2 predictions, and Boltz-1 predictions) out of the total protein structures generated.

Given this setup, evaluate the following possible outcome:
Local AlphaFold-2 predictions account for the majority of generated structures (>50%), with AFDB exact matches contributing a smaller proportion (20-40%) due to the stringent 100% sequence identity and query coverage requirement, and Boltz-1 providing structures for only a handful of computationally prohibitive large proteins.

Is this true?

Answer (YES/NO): NO